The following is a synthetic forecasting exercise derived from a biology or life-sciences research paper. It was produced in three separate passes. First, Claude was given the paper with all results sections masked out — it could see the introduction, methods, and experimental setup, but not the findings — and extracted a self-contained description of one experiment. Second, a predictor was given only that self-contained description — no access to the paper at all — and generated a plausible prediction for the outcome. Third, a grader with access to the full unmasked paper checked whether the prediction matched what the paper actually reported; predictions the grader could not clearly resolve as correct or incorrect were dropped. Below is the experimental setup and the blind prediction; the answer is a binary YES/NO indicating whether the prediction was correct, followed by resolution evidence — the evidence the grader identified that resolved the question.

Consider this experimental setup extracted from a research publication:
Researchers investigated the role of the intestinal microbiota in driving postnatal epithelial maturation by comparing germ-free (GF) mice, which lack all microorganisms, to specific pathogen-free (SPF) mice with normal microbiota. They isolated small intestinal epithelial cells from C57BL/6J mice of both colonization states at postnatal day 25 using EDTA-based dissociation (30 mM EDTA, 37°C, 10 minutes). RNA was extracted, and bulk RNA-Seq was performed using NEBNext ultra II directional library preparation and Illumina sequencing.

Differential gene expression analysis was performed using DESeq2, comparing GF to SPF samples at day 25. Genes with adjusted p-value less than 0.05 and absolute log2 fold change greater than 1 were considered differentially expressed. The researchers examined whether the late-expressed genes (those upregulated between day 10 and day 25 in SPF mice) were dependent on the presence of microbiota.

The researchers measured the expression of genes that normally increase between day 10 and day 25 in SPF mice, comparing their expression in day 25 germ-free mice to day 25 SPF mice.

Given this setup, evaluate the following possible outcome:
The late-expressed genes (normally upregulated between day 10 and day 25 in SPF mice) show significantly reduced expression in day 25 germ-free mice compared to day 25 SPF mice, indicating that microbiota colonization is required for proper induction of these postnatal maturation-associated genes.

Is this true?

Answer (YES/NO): NO